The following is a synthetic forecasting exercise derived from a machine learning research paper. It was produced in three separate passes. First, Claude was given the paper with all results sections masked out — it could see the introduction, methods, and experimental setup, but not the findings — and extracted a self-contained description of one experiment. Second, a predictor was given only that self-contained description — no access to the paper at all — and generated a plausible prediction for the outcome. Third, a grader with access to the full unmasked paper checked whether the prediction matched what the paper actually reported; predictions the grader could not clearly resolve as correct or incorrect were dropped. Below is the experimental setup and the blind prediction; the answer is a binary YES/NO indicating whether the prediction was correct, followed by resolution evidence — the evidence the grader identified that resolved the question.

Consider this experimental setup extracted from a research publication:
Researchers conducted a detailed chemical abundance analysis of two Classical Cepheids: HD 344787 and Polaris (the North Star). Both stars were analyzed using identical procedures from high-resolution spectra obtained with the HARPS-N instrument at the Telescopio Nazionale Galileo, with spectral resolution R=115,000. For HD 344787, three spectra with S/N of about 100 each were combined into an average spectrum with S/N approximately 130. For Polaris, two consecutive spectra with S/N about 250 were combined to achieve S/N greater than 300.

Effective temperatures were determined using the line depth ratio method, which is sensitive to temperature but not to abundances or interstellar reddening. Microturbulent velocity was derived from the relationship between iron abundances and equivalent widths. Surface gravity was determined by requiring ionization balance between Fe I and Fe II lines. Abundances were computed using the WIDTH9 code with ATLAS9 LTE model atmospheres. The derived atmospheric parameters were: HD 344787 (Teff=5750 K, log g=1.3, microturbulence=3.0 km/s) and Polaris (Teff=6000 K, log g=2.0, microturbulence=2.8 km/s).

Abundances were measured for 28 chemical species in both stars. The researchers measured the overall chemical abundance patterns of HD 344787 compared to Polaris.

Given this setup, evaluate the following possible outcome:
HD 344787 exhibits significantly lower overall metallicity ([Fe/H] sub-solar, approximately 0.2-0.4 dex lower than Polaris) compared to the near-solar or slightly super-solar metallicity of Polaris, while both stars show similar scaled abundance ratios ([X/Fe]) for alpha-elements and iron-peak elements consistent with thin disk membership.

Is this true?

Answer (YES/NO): NO